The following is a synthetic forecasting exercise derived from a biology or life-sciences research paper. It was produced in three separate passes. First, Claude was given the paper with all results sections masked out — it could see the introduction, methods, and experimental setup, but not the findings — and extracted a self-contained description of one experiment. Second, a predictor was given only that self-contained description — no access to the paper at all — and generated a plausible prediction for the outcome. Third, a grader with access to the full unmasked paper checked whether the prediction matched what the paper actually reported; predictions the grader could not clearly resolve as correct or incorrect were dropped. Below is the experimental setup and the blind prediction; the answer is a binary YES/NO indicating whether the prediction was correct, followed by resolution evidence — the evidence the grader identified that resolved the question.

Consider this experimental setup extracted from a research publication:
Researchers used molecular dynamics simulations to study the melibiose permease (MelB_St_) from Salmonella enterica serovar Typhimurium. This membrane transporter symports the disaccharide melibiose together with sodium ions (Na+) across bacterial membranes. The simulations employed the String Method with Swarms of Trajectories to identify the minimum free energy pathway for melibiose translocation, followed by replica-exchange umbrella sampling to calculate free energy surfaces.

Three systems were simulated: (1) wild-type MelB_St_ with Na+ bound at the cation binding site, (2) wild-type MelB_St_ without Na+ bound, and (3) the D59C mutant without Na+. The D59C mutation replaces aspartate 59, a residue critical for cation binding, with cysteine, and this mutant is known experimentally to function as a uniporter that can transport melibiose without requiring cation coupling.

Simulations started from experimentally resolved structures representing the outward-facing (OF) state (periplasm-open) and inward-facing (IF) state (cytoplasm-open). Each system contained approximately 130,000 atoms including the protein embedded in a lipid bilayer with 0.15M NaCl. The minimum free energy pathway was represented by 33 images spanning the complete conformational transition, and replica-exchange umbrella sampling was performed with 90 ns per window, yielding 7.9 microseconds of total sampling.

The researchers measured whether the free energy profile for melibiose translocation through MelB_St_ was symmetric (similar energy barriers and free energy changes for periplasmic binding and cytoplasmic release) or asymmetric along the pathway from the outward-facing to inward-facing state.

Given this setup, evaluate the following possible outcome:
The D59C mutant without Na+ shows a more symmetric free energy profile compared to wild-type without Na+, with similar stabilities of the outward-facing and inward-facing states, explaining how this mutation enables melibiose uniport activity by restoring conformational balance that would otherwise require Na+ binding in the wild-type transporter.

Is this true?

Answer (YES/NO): NO